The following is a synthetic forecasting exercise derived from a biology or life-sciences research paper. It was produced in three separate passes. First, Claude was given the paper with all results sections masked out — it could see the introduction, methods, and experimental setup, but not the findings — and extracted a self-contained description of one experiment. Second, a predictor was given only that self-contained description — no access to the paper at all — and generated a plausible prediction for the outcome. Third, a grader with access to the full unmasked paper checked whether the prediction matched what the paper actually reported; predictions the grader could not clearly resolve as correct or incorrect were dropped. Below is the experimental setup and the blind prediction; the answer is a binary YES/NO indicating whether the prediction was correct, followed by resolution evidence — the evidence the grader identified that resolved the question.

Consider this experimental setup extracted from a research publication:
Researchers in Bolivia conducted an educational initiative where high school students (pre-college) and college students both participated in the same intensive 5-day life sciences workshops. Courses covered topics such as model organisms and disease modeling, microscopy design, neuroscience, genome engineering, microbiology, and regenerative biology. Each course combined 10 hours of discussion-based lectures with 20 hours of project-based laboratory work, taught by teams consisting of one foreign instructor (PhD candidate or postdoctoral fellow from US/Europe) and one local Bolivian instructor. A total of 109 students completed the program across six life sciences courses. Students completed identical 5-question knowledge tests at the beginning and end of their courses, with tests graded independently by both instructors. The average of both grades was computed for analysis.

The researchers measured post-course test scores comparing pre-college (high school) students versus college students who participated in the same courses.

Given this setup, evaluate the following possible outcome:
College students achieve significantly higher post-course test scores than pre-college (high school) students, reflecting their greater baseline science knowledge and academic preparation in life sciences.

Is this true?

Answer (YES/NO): NO